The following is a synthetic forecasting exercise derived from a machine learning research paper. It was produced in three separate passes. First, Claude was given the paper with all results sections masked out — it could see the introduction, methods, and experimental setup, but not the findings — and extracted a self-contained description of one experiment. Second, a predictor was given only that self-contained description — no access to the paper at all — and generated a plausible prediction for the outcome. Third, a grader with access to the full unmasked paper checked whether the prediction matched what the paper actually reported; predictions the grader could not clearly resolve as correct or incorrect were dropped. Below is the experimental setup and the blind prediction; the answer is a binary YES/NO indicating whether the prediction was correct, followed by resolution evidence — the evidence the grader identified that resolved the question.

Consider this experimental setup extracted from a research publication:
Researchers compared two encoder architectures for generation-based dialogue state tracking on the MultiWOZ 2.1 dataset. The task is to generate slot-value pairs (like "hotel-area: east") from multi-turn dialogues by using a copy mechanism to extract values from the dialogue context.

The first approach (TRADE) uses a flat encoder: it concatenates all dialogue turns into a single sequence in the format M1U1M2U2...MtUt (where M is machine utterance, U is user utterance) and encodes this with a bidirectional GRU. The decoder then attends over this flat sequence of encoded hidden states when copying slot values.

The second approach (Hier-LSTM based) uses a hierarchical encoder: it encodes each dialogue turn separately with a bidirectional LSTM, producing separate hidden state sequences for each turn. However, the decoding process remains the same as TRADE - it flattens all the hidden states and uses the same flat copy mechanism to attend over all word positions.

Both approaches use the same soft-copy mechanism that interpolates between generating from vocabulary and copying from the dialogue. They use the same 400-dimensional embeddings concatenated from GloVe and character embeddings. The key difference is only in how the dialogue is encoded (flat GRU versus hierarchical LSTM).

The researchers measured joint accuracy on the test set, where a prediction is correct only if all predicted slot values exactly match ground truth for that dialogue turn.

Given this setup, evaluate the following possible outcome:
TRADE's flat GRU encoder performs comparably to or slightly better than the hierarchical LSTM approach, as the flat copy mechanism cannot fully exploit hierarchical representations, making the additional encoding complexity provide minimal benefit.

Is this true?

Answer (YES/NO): NO